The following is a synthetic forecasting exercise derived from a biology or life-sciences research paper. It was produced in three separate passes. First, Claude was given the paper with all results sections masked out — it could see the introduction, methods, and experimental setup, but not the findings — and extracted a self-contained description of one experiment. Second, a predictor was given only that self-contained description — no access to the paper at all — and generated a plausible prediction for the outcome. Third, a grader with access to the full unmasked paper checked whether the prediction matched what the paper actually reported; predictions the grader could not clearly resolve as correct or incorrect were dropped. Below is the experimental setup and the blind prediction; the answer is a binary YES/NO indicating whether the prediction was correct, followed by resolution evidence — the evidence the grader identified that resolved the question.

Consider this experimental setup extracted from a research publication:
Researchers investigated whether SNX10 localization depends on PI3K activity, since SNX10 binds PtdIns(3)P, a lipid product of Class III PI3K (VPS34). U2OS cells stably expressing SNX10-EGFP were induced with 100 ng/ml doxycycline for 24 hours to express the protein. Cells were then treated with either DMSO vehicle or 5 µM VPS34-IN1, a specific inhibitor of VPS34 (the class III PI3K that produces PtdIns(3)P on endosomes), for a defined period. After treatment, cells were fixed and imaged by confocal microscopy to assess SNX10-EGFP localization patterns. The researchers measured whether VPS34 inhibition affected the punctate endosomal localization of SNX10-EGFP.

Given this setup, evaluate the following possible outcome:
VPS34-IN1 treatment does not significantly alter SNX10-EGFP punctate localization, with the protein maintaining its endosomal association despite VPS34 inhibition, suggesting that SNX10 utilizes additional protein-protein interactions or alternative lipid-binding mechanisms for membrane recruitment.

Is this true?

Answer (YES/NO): NO